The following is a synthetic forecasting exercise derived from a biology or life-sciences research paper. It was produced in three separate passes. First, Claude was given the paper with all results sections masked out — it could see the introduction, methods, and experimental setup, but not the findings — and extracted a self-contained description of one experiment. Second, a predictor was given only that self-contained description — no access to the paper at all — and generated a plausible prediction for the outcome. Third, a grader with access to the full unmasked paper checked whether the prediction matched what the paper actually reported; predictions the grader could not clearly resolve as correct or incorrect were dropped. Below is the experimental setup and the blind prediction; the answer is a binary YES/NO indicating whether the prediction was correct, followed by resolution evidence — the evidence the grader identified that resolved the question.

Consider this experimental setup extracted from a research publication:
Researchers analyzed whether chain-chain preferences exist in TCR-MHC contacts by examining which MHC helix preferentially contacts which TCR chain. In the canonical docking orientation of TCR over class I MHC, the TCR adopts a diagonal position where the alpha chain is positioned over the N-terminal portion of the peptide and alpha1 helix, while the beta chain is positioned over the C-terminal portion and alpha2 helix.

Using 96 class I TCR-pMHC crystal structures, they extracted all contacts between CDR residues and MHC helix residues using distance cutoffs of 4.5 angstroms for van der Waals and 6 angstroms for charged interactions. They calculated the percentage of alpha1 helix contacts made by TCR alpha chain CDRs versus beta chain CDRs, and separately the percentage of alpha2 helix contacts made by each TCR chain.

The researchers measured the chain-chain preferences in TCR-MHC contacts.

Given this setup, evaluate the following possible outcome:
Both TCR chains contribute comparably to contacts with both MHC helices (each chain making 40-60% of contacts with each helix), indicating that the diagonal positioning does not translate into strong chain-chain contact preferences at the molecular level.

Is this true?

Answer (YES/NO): NO